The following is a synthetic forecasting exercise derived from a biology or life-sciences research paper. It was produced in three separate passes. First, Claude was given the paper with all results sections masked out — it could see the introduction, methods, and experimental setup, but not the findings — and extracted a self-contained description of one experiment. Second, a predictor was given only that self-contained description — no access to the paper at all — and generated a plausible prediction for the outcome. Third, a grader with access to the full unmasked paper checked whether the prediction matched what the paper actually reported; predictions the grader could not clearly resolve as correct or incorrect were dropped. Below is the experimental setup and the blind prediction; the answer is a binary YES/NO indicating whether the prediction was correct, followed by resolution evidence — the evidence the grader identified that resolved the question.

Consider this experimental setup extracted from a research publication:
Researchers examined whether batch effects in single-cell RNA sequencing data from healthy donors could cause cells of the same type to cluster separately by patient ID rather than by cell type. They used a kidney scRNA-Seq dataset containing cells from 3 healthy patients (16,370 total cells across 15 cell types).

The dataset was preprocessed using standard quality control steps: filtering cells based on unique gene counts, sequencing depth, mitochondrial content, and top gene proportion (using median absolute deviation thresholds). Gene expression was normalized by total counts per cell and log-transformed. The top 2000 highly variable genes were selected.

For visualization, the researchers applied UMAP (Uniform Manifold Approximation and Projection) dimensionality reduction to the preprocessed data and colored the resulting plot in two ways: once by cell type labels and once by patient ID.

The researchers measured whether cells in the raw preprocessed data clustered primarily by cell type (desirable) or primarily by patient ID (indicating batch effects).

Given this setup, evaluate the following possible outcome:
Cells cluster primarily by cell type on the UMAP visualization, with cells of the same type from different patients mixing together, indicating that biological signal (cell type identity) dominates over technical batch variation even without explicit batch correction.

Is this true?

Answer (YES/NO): NO